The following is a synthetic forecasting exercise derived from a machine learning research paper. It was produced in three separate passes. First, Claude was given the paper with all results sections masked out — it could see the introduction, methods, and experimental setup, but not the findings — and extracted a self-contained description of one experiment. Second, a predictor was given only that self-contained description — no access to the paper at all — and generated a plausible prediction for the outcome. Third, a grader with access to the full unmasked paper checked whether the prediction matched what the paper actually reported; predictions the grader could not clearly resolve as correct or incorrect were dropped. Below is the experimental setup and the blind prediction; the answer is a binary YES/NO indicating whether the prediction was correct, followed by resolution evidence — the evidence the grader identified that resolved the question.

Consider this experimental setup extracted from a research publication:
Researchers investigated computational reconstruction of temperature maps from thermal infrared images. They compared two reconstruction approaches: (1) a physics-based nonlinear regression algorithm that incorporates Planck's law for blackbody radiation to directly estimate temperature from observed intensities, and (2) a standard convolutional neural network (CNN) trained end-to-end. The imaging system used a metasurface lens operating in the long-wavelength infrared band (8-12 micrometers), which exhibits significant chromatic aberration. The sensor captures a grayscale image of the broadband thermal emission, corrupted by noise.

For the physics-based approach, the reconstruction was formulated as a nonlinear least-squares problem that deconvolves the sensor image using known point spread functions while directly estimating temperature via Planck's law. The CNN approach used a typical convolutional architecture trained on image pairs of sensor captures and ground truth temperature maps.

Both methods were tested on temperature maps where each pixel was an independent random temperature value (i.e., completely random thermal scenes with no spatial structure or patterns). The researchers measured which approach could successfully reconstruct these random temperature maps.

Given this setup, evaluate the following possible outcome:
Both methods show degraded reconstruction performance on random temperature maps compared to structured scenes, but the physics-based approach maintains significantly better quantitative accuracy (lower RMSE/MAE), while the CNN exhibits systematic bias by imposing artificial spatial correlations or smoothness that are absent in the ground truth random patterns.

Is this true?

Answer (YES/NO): NO